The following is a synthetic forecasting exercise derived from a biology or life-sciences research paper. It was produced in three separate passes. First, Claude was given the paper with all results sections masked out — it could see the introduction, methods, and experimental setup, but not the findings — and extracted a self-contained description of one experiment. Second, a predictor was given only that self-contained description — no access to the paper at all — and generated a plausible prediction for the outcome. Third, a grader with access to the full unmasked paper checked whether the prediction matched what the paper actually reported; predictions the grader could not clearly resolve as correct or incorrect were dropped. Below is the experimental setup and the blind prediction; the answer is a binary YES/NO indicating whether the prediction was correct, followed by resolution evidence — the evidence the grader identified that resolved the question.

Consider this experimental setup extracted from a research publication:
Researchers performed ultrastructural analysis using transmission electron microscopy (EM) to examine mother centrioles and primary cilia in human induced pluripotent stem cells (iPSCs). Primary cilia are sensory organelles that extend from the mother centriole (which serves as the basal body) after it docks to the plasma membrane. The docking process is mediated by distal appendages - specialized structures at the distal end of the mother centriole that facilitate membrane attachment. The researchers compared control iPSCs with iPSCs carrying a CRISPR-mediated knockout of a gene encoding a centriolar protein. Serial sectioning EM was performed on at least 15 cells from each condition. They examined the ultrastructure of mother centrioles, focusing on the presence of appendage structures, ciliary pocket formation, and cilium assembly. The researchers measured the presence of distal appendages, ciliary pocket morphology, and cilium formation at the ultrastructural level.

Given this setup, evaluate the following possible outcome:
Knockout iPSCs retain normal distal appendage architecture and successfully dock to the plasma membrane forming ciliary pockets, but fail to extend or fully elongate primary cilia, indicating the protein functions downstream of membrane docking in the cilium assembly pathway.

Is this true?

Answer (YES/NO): NO